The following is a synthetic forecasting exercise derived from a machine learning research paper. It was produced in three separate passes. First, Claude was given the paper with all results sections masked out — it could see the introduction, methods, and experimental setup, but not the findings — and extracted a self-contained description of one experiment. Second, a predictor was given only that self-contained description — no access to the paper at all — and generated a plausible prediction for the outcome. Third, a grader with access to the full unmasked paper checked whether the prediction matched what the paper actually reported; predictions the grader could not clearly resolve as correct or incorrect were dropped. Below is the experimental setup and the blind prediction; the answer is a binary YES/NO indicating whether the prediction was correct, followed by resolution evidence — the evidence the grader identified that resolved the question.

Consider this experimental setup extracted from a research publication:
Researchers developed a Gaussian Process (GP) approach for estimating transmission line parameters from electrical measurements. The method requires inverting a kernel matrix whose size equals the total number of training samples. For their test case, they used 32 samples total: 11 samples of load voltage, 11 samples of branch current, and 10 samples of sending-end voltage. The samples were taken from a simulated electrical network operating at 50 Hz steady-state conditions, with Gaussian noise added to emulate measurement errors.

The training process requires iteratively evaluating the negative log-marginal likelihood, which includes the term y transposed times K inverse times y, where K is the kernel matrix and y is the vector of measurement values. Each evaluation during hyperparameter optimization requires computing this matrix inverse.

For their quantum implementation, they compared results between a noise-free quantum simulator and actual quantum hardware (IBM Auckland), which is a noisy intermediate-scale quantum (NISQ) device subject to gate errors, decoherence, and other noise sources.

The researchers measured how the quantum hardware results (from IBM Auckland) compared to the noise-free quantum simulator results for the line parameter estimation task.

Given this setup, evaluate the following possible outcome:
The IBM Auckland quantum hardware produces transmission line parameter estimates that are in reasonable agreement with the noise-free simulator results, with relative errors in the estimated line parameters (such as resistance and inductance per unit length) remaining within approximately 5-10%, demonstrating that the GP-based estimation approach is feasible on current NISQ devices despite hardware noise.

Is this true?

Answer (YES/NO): NO